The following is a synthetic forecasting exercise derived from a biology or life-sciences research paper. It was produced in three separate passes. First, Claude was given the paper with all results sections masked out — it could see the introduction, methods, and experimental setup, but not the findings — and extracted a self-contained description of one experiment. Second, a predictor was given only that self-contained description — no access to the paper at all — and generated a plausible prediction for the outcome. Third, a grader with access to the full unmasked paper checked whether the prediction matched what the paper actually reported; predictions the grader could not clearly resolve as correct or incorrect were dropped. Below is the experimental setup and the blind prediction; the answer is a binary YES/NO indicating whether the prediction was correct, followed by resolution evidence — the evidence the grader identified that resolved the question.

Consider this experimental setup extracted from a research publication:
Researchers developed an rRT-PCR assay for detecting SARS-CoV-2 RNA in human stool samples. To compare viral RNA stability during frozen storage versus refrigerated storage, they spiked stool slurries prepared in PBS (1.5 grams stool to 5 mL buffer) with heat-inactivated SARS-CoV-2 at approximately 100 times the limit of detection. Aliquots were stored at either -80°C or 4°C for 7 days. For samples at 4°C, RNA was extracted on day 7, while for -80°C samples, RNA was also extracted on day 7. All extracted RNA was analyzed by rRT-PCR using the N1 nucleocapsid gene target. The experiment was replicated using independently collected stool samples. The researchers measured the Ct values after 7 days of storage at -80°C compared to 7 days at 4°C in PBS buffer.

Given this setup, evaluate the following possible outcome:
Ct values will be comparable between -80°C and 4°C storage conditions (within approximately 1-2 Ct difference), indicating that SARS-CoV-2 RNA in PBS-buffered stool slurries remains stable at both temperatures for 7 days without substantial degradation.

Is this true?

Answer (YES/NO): NO